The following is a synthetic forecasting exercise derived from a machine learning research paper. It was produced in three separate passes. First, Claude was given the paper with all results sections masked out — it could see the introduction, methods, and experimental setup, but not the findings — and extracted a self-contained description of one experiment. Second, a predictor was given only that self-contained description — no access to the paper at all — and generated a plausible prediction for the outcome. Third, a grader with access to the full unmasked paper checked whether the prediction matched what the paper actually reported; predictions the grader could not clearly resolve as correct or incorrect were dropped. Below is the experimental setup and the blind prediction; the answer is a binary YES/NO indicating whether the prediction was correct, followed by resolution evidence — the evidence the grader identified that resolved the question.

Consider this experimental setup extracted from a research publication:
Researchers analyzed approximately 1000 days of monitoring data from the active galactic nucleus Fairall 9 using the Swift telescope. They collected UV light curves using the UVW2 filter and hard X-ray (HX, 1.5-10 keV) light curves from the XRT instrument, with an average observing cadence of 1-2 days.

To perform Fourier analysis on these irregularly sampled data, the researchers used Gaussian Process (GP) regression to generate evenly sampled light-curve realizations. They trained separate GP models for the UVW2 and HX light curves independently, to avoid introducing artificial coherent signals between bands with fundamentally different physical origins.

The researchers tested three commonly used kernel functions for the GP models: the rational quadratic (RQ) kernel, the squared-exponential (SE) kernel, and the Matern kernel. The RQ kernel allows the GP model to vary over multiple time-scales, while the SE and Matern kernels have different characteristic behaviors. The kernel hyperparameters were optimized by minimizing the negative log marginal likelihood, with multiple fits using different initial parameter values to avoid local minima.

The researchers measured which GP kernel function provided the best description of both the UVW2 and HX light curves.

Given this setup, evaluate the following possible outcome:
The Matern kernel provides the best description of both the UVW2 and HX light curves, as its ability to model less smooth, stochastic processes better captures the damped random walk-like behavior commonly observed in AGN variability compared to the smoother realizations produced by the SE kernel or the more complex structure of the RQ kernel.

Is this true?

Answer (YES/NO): NO